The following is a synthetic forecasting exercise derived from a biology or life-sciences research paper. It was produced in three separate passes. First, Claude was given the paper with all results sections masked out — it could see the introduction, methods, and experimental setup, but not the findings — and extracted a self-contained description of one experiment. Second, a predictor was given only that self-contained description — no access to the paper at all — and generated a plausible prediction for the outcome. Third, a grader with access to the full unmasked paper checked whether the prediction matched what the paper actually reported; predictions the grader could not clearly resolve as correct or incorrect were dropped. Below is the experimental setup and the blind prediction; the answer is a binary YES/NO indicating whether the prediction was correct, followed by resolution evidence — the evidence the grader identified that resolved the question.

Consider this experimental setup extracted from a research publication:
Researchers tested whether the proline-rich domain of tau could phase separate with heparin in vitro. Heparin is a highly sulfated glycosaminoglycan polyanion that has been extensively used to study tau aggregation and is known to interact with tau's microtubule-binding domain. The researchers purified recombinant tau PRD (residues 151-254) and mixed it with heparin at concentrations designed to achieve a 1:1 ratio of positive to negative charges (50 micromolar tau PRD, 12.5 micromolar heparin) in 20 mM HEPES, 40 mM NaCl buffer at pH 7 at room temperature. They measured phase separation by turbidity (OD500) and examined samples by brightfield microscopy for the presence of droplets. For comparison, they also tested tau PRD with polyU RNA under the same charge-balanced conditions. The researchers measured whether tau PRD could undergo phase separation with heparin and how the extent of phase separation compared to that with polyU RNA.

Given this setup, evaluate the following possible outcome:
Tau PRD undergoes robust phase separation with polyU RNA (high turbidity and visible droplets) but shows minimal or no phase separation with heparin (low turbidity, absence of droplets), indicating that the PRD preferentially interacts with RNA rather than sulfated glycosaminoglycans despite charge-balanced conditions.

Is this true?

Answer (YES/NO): NO